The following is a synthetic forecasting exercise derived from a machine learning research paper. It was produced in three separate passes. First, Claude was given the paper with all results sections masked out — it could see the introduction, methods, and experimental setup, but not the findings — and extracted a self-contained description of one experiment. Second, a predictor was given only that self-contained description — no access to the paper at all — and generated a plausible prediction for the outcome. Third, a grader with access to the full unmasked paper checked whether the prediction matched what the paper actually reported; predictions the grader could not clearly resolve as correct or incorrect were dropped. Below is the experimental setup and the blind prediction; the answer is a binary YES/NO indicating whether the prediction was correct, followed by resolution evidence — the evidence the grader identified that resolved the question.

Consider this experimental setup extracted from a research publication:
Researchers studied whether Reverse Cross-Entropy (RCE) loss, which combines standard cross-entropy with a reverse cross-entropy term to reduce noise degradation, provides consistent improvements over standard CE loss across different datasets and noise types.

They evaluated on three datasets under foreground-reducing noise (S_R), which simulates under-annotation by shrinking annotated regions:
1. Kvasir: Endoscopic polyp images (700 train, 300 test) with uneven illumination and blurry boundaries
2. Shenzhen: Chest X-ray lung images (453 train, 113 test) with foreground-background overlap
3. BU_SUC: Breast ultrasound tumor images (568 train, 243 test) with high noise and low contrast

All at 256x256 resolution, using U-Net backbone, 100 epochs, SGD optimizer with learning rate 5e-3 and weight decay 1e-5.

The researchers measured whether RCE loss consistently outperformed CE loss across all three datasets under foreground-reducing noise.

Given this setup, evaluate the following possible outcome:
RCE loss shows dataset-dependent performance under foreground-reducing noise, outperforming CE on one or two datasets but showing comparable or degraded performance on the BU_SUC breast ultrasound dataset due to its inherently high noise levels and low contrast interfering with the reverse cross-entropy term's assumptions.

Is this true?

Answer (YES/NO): NO